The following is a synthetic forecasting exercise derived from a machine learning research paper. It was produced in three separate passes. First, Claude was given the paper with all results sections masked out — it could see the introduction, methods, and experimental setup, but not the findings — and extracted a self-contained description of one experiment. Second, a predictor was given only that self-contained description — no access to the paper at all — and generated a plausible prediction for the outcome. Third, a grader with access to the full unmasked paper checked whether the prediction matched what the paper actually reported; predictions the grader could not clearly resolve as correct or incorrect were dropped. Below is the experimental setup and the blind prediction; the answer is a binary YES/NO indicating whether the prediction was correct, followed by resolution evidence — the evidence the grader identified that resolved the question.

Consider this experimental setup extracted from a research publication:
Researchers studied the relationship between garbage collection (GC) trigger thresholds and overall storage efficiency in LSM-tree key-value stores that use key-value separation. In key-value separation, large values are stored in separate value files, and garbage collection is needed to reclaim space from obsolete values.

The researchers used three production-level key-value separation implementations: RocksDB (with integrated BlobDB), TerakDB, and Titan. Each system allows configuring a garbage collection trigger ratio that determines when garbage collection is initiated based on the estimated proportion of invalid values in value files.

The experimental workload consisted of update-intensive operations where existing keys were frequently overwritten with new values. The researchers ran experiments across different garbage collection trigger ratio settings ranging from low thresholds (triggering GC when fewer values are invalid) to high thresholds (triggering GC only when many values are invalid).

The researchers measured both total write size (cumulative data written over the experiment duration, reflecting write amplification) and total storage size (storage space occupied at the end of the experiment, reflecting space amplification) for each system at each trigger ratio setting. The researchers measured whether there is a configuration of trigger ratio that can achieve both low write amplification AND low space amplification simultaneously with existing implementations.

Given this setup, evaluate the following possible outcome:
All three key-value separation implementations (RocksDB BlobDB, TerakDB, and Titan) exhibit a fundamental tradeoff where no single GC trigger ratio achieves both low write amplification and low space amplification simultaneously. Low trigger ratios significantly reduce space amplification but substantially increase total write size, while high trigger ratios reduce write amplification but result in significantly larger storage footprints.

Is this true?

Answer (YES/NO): YES